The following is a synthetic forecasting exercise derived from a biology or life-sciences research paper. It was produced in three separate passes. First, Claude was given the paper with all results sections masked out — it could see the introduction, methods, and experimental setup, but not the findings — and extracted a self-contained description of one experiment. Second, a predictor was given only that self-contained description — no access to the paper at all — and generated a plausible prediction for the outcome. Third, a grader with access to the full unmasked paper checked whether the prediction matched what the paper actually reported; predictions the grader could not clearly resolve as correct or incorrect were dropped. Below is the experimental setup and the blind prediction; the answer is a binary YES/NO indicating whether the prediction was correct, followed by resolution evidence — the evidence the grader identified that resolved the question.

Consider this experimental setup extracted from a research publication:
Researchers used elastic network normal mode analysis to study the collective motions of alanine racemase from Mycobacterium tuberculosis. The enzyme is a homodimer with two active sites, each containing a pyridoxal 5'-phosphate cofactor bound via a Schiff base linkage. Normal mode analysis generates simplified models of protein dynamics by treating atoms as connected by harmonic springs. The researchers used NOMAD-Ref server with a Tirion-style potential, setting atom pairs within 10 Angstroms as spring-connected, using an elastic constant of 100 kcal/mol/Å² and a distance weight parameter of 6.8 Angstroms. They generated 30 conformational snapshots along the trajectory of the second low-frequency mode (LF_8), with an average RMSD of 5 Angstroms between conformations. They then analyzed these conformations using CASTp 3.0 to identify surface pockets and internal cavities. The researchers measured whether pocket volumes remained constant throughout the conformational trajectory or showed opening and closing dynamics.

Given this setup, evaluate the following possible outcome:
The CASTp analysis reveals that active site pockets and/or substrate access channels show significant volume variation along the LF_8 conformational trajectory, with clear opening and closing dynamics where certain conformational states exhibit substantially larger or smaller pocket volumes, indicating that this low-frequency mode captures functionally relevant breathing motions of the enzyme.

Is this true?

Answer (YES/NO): YES